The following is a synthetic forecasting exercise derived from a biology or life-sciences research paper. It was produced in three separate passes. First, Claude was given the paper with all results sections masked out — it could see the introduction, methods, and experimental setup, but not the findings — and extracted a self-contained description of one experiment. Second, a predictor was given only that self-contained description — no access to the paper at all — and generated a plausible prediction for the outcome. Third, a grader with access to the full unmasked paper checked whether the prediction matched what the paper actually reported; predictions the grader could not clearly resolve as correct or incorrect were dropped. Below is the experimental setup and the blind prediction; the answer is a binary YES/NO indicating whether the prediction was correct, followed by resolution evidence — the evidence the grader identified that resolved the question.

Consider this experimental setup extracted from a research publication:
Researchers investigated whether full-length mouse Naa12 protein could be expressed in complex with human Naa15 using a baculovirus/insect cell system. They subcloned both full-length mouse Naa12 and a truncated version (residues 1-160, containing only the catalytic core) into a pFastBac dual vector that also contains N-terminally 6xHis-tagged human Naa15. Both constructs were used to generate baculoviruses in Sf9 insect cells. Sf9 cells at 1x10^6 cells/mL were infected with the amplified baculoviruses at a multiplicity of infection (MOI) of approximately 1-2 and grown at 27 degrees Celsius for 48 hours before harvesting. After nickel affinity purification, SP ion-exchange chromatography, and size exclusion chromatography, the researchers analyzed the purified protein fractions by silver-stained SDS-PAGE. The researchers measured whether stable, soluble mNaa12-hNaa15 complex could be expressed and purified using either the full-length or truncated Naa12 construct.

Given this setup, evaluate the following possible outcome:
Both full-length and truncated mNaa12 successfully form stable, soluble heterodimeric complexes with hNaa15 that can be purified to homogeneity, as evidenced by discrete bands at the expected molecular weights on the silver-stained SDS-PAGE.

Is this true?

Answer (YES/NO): NO